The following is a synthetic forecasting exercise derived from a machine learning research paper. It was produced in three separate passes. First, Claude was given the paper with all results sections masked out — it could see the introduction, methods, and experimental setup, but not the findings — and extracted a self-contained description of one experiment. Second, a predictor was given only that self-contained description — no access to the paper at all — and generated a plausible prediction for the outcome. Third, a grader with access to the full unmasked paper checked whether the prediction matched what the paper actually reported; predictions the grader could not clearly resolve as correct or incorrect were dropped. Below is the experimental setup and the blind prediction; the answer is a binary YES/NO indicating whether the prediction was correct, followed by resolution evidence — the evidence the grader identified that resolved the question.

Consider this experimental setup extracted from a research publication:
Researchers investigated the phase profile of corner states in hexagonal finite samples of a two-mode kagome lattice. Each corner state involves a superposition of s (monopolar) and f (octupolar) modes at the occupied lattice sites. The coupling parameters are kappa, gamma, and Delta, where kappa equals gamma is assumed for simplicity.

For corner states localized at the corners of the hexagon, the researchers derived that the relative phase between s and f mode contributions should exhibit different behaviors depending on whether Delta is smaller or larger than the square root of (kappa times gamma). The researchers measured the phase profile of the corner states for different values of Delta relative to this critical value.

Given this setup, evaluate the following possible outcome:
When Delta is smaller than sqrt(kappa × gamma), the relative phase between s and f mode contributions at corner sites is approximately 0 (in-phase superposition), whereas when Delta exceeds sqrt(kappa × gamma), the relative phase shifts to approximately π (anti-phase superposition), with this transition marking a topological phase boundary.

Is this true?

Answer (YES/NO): NO